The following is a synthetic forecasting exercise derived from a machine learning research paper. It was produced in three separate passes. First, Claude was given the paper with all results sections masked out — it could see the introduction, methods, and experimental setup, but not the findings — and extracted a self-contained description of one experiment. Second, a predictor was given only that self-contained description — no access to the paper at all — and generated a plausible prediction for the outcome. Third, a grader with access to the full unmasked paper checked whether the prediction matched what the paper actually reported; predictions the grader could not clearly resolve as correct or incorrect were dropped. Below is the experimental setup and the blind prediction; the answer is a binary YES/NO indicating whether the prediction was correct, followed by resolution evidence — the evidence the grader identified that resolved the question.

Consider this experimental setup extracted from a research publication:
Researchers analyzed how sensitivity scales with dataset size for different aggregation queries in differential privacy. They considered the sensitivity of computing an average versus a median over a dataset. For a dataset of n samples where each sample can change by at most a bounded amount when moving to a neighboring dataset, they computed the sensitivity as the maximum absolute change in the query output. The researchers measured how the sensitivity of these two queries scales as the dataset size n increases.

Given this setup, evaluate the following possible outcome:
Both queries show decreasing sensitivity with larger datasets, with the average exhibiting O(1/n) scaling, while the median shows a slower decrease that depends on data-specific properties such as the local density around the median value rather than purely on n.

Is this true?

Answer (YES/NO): NO